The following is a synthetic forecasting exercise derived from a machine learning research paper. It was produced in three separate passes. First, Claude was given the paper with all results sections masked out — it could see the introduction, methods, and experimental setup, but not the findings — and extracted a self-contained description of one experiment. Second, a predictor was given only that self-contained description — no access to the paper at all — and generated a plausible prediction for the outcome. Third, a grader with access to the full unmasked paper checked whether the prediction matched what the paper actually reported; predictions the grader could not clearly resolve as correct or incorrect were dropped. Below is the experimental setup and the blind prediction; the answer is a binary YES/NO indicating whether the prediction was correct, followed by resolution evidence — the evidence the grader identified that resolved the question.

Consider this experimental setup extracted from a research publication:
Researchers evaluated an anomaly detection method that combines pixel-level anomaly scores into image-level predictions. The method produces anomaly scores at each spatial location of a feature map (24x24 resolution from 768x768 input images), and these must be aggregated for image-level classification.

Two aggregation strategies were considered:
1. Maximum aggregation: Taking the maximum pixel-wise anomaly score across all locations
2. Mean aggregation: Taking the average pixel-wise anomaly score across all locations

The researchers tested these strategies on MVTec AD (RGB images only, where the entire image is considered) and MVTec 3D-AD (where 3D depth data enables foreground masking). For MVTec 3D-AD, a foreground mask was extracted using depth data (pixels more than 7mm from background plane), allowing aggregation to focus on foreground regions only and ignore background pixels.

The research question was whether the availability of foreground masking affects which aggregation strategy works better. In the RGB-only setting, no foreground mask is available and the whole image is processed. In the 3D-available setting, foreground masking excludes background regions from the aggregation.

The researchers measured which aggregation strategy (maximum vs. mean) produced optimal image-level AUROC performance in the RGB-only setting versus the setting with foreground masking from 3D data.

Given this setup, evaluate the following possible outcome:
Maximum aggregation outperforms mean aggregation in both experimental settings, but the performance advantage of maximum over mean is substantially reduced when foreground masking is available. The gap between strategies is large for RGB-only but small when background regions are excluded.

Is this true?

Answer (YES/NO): NO